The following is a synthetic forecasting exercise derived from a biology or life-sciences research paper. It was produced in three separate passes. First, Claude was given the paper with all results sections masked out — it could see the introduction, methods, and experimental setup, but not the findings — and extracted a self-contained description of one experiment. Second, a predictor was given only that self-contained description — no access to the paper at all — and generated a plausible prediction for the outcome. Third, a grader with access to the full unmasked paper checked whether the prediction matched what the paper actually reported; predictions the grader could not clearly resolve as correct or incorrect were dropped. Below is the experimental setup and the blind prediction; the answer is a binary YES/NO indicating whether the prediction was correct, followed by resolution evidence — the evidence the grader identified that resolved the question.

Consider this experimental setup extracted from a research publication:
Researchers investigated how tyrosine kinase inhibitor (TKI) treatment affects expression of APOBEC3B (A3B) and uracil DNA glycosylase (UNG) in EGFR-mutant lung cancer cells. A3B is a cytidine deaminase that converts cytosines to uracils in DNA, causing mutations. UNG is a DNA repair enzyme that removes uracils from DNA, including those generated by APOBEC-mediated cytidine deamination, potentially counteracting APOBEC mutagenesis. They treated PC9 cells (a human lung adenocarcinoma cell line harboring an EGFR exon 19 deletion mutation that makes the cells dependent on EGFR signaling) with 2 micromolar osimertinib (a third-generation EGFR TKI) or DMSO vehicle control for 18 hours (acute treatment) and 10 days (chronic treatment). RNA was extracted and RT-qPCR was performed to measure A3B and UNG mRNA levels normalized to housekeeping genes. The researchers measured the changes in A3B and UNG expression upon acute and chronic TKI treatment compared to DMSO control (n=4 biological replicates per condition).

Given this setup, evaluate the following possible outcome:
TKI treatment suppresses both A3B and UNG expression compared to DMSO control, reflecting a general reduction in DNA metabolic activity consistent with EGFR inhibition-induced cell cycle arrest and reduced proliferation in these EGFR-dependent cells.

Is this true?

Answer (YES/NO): NO